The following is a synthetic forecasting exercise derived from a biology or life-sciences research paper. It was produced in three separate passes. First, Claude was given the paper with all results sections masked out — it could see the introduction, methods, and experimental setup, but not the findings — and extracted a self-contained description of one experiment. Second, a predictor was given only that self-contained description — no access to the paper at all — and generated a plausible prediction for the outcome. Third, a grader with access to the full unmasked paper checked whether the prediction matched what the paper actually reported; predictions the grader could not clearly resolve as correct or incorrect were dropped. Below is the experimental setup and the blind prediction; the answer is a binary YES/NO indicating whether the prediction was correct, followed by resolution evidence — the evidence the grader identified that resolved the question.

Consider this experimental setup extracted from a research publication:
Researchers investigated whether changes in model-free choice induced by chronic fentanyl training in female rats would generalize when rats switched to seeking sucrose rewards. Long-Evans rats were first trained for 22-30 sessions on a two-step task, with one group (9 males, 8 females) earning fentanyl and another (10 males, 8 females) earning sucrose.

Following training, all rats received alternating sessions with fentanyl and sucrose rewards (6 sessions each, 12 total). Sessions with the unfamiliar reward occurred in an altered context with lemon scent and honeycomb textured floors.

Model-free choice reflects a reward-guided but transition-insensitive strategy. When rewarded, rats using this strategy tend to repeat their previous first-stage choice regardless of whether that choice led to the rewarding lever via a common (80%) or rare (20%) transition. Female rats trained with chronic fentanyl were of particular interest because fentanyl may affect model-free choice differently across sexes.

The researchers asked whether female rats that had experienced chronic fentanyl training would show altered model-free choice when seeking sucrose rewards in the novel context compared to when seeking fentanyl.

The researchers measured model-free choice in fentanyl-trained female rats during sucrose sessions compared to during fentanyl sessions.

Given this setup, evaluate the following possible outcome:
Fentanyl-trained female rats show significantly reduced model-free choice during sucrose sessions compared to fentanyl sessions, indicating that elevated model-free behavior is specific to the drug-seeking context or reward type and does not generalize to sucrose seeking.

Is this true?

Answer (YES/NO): NO